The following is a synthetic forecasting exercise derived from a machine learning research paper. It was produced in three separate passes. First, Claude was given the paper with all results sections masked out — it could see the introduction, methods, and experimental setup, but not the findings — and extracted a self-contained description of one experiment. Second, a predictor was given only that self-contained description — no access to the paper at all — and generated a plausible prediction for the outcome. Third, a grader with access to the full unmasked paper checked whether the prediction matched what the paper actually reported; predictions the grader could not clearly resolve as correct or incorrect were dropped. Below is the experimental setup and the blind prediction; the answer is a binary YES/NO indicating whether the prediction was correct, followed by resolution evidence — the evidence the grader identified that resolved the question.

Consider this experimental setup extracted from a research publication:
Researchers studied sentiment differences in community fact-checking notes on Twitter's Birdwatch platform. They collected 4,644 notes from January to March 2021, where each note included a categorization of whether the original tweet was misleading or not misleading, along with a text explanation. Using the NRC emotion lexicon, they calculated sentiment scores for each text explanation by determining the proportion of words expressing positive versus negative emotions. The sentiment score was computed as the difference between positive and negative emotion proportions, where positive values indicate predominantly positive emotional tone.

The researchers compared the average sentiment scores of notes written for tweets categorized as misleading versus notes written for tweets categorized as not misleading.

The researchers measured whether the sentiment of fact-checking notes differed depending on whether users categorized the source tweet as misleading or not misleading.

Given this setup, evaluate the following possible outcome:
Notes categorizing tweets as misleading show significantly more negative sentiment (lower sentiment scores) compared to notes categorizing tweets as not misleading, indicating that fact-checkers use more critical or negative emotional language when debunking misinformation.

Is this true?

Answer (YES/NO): YES